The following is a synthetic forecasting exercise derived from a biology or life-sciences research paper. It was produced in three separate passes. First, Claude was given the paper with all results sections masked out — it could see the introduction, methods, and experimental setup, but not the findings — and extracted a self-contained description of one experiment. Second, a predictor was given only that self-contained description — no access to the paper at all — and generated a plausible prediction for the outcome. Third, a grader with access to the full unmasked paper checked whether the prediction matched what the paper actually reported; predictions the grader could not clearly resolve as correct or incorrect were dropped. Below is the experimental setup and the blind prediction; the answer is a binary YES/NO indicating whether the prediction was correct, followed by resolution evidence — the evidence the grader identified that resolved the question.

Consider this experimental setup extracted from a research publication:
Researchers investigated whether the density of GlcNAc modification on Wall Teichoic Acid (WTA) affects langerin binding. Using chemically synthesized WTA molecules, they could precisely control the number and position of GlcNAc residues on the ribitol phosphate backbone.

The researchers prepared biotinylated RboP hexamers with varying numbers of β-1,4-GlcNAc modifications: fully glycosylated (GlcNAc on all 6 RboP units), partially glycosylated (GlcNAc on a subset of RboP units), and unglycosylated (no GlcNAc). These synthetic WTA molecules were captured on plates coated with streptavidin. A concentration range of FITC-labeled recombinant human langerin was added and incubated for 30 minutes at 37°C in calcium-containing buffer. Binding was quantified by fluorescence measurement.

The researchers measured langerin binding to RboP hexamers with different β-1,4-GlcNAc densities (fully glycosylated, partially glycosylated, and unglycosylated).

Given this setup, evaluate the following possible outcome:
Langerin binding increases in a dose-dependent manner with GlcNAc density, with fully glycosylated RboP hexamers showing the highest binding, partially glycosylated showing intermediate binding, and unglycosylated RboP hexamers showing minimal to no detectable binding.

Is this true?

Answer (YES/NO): NO